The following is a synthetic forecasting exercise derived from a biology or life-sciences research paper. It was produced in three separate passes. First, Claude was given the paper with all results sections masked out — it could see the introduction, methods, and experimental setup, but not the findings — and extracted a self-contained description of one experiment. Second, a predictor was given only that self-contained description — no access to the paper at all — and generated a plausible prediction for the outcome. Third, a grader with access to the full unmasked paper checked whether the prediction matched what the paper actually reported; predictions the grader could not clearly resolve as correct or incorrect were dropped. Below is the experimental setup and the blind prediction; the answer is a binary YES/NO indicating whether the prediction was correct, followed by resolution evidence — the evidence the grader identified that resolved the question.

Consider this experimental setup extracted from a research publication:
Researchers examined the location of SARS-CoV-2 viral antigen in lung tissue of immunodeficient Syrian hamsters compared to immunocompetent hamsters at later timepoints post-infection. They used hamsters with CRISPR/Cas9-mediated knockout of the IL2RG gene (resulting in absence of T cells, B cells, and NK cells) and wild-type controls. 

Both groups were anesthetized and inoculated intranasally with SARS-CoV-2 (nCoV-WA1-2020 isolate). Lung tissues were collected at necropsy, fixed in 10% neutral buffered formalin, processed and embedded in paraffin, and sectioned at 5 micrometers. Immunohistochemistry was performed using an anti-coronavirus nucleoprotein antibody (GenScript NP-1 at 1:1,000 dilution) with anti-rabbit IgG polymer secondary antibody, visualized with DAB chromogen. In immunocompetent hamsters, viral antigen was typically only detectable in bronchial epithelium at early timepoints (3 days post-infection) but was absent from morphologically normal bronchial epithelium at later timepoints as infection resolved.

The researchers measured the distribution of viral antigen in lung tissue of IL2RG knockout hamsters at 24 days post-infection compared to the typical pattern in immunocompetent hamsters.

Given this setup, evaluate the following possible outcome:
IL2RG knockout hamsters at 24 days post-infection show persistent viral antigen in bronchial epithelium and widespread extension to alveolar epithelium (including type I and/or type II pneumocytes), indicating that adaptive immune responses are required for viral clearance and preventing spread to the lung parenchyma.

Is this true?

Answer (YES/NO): YES